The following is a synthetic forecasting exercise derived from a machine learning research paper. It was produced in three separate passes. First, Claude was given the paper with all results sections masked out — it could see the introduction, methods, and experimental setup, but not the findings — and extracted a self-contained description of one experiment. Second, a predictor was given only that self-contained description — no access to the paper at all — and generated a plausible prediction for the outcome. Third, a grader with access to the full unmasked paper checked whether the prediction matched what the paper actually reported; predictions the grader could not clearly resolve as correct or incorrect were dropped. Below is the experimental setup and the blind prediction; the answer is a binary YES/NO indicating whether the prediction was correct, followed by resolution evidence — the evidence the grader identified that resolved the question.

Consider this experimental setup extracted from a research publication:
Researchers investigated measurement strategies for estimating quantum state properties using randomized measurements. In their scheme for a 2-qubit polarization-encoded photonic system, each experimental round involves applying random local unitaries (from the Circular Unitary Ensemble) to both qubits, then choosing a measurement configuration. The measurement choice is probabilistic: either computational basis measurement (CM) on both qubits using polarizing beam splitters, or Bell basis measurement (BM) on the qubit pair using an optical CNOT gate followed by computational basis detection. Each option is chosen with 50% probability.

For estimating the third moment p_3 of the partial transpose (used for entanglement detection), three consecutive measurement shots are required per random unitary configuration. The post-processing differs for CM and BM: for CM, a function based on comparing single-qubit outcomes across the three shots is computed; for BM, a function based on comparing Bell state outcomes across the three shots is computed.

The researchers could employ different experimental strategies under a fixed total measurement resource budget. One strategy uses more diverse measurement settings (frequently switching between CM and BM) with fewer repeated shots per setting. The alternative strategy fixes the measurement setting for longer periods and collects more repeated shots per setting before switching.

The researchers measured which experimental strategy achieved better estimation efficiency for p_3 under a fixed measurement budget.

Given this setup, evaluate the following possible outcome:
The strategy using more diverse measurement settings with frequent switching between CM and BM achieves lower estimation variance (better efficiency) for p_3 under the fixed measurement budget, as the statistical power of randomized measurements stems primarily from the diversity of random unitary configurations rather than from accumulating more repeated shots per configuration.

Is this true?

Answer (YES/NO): YES